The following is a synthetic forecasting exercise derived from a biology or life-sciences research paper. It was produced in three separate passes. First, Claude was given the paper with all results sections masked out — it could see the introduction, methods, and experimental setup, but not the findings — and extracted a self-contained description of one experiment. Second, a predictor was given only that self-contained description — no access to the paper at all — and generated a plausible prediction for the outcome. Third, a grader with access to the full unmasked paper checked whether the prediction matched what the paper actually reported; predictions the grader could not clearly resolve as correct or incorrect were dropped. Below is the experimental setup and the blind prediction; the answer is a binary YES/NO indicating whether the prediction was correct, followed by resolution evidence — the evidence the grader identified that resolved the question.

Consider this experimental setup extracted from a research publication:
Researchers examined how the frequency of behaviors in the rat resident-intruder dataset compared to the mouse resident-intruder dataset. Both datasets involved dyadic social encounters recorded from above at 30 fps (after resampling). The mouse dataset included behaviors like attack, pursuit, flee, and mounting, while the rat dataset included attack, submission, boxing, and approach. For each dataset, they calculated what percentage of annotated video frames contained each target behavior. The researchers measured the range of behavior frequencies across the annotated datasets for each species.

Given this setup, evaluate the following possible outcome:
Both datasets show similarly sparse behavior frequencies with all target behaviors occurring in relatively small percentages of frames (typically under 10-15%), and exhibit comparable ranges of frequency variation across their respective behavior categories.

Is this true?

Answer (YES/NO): NO